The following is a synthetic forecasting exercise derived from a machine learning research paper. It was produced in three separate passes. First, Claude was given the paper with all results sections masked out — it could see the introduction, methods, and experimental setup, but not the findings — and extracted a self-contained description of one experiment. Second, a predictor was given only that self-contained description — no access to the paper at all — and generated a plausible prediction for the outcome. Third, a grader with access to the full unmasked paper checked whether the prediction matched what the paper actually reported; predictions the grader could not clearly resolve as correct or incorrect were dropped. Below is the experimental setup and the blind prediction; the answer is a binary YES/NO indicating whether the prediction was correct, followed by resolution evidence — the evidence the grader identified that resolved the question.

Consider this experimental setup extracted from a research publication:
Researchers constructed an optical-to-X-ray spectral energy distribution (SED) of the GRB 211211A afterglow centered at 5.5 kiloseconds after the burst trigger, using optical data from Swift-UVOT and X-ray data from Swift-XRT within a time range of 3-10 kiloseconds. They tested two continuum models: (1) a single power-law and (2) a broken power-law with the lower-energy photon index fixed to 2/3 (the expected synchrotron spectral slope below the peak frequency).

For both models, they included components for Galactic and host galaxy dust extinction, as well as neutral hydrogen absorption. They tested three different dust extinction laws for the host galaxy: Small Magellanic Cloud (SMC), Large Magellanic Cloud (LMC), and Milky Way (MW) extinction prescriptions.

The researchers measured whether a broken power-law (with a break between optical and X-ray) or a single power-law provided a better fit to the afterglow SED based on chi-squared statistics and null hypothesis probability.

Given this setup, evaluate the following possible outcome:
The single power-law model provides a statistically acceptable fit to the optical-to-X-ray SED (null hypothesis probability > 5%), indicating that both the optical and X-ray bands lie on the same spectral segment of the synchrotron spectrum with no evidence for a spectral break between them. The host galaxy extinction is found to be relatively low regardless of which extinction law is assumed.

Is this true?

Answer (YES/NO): NO